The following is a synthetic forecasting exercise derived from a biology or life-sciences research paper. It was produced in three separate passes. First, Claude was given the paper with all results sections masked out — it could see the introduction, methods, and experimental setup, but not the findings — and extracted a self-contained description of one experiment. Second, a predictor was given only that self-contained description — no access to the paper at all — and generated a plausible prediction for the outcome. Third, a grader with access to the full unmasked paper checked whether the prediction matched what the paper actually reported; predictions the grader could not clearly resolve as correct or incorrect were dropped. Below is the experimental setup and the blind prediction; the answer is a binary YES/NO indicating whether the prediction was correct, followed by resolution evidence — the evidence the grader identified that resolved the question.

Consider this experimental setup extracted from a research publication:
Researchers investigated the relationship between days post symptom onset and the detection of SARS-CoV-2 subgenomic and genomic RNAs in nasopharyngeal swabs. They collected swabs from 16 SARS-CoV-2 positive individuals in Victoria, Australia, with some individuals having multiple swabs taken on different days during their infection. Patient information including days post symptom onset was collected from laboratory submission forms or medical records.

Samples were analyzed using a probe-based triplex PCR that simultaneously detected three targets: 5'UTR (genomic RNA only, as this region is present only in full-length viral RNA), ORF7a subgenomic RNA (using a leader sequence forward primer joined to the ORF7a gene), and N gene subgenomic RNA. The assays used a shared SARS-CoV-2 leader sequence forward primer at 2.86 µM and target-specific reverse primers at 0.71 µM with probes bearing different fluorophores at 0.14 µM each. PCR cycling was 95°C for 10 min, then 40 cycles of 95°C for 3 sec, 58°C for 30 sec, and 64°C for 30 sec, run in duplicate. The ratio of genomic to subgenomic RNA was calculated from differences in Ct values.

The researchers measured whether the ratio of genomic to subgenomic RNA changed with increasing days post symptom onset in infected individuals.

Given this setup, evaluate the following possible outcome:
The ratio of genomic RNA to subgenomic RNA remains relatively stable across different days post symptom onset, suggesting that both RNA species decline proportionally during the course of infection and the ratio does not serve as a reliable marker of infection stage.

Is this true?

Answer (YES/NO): YES